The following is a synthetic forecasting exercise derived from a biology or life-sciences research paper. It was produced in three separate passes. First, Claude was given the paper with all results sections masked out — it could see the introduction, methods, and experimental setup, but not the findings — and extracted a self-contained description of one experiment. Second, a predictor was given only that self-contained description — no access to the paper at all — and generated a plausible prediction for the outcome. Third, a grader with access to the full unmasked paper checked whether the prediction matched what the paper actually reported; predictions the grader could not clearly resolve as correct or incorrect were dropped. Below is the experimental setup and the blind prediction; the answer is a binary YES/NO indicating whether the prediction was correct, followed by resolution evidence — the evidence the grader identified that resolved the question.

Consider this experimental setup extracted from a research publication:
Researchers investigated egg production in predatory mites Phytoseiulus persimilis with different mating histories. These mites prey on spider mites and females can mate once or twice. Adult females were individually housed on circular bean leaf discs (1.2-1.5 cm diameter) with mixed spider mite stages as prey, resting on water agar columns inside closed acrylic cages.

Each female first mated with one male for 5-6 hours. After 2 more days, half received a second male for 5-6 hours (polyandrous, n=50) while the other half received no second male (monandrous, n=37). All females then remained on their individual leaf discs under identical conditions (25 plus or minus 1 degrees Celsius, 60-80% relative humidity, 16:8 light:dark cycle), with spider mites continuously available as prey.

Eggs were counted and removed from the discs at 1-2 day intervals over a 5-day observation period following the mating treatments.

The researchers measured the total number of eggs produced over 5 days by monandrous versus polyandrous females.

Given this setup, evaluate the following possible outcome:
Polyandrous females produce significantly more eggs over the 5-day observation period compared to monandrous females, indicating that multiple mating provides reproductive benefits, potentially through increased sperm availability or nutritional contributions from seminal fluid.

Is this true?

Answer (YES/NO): NO